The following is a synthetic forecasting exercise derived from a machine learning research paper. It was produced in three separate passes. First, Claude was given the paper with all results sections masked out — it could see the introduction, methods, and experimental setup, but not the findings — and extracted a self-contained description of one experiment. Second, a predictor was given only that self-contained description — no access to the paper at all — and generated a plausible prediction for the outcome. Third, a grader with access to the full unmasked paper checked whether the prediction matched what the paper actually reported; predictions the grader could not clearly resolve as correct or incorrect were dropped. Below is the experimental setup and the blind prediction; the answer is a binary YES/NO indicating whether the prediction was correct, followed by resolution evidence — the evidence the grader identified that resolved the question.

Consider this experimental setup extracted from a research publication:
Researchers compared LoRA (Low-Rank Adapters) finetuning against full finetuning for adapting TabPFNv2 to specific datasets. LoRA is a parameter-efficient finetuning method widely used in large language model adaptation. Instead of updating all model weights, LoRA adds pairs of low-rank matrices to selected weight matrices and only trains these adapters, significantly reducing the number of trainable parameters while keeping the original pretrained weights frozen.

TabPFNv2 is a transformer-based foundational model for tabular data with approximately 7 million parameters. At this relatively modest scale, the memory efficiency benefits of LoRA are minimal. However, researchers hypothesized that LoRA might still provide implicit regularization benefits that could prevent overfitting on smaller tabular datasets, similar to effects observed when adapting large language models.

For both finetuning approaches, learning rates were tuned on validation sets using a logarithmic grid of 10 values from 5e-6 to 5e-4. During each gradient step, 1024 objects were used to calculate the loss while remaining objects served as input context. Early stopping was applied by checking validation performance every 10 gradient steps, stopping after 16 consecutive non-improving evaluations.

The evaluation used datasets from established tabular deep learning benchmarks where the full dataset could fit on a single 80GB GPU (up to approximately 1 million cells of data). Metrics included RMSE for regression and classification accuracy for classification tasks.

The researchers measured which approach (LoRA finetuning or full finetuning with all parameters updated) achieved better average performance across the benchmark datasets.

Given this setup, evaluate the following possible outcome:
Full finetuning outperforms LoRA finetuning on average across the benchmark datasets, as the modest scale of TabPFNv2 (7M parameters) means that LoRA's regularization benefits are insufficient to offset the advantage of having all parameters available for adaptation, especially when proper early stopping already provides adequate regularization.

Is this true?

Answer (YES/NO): NO